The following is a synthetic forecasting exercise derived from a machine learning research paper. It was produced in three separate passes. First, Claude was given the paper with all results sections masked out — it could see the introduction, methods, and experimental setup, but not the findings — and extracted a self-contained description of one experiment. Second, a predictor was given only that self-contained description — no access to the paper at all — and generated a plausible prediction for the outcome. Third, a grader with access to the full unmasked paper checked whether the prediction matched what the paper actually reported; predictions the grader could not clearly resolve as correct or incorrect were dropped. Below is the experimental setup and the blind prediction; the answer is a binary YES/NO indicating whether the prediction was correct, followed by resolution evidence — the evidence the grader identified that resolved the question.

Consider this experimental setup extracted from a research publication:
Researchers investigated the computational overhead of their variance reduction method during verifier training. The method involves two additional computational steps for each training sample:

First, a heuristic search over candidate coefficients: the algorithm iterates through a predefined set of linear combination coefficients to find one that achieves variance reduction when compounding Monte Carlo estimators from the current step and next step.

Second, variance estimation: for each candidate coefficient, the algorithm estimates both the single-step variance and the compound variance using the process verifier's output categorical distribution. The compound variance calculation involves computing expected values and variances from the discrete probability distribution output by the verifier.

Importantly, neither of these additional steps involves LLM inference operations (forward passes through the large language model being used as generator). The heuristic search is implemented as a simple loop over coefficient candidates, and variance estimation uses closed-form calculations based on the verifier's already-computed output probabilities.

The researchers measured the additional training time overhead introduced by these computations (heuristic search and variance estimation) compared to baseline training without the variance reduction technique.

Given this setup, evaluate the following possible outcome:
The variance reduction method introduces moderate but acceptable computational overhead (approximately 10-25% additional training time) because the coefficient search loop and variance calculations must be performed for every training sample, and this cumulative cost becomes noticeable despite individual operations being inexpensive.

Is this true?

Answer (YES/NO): NO